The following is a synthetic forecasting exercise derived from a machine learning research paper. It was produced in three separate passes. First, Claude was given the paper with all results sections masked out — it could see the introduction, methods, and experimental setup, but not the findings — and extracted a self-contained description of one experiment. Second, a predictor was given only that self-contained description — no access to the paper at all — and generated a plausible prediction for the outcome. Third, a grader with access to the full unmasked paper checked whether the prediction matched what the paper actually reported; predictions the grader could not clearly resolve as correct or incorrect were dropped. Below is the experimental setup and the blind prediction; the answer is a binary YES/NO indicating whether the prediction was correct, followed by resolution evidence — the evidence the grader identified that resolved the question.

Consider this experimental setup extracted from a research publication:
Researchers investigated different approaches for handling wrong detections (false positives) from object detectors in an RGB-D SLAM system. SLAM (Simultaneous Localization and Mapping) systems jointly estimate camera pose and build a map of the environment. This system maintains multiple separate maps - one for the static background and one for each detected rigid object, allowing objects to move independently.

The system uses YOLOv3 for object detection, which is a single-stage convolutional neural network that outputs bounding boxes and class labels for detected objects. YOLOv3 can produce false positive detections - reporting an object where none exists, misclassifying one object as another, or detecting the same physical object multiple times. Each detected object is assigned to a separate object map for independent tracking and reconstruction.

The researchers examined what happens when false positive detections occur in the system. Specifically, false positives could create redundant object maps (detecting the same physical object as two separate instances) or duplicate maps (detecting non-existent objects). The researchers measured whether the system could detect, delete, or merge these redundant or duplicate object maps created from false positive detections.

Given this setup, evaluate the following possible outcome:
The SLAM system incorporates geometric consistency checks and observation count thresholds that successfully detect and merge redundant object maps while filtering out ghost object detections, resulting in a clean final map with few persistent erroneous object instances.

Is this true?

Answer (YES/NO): NO